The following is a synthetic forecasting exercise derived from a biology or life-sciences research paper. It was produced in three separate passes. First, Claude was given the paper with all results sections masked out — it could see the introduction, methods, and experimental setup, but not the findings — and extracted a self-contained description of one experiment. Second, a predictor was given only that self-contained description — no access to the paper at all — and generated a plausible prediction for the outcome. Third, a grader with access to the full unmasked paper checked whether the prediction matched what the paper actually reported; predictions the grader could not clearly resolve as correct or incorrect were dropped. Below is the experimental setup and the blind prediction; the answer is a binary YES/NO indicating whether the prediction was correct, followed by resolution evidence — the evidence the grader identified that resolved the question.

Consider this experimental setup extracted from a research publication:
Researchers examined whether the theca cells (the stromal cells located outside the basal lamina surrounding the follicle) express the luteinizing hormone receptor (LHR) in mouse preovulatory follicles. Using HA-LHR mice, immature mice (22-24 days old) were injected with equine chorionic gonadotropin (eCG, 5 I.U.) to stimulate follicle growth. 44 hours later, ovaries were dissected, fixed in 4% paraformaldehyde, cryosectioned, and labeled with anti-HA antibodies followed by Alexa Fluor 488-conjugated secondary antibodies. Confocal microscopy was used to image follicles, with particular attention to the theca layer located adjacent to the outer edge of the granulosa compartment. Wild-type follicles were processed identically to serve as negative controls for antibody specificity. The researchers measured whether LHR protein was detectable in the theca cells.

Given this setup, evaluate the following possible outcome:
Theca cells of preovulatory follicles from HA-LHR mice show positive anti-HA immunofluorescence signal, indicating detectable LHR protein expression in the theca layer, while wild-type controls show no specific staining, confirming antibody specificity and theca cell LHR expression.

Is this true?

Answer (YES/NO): YES